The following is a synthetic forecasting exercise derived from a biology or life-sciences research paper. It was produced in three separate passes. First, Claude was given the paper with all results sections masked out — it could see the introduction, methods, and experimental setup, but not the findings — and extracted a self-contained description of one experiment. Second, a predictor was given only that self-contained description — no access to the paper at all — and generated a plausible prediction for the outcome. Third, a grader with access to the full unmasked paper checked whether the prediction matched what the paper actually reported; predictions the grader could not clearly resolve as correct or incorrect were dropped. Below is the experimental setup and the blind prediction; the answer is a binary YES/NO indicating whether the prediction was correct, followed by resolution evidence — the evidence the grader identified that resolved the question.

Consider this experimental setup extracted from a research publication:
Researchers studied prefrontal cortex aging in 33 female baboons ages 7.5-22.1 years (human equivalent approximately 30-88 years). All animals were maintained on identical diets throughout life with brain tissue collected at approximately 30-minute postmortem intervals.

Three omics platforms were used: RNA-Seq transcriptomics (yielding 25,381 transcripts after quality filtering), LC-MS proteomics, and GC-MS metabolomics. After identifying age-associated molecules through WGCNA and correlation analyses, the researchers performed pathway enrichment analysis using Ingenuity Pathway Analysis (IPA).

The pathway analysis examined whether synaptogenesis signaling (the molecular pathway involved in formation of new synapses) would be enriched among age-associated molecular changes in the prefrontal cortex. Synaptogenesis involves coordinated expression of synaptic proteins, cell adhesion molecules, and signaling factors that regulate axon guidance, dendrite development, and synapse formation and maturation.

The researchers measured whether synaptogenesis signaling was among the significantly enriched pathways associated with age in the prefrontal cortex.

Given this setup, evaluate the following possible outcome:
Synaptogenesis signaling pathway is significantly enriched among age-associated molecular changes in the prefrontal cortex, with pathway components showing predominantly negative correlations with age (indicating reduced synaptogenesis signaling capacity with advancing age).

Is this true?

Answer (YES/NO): YES